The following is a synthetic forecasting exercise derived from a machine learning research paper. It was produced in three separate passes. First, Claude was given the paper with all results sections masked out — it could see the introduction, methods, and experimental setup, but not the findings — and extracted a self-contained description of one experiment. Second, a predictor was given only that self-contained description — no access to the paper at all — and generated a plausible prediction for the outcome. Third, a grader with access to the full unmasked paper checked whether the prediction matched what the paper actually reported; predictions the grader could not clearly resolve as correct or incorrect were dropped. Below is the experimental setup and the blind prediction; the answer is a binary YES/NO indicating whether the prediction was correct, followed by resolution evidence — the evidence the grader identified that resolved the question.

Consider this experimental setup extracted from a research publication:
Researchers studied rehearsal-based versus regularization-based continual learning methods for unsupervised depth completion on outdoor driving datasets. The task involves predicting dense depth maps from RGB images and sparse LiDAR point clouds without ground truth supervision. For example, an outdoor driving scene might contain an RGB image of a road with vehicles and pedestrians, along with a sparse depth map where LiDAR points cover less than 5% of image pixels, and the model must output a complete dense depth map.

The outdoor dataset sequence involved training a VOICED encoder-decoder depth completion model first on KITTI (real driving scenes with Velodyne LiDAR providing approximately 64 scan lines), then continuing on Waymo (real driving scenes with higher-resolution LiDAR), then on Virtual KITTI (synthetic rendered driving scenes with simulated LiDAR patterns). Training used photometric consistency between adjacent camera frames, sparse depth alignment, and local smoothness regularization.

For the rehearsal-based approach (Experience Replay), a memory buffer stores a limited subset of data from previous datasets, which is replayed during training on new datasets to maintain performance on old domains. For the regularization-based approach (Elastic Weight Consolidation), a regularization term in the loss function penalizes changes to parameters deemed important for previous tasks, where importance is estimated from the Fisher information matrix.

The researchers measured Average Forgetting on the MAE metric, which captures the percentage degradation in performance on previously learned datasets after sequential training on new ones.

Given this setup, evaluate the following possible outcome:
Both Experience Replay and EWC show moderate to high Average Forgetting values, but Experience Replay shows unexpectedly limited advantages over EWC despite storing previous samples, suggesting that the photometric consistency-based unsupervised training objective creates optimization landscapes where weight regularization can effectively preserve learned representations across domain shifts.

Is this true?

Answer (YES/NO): NO